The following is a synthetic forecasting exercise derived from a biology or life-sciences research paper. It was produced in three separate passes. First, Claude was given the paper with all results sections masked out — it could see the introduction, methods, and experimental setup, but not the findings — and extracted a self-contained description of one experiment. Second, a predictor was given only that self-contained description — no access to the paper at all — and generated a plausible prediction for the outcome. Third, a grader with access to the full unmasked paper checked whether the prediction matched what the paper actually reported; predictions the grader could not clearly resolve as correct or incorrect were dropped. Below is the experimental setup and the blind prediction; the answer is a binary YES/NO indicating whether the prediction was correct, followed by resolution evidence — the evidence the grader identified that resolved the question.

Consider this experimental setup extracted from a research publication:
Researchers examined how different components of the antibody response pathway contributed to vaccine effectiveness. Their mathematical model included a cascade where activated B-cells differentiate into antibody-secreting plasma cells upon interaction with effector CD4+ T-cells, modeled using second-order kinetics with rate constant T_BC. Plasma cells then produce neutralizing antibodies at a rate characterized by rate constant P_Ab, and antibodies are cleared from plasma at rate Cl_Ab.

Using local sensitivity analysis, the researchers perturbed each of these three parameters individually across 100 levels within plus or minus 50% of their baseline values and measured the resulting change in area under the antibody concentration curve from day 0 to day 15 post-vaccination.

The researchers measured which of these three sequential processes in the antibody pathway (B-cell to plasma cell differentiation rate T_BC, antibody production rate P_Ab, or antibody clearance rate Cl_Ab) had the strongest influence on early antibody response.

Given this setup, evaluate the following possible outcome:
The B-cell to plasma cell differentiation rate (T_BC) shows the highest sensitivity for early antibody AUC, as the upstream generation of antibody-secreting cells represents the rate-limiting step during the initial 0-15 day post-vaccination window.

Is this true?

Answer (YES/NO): NO